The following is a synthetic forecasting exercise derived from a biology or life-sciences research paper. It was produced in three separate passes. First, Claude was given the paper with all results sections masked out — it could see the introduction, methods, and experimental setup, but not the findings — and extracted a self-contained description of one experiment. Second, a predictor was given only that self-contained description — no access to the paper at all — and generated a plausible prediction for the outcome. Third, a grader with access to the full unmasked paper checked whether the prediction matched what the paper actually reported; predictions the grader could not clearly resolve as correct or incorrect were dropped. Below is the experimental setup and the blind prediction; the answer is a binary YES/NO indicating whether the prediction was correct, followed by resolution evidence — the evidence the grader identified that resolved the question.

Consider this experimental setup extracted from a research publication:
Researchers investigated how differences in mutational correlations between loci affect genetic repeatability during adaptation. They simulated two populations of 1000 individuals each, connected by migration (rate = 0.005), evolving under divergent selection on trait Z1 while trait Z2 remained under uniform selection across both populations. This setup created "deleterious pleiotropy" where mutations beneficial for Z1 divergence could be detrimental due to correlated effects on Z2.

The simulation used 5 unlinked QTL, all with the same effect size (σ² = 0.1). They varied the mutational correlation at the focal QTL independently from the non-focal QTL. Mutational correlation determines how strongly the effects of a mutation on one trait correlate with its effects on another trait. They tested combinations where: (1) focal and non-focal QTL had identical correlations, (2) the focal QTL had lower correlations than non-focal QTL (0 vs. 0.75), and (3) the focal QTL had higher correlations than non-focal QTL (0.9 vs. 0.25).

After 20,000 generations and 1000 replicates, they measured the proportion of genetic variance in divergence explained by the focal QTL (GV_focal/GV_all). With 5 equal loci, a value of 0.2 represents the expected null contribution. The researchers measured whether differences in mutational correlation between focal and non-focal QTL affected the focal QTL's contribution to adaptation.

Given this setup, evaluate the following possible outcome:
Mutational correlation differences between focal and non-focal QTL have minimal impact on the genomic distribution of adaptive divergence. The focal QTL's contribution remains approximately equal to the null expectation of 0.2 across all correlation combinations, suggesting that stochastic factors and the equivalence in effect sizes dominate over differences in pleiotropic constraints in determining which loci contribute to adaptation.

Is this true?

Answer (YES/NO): NO